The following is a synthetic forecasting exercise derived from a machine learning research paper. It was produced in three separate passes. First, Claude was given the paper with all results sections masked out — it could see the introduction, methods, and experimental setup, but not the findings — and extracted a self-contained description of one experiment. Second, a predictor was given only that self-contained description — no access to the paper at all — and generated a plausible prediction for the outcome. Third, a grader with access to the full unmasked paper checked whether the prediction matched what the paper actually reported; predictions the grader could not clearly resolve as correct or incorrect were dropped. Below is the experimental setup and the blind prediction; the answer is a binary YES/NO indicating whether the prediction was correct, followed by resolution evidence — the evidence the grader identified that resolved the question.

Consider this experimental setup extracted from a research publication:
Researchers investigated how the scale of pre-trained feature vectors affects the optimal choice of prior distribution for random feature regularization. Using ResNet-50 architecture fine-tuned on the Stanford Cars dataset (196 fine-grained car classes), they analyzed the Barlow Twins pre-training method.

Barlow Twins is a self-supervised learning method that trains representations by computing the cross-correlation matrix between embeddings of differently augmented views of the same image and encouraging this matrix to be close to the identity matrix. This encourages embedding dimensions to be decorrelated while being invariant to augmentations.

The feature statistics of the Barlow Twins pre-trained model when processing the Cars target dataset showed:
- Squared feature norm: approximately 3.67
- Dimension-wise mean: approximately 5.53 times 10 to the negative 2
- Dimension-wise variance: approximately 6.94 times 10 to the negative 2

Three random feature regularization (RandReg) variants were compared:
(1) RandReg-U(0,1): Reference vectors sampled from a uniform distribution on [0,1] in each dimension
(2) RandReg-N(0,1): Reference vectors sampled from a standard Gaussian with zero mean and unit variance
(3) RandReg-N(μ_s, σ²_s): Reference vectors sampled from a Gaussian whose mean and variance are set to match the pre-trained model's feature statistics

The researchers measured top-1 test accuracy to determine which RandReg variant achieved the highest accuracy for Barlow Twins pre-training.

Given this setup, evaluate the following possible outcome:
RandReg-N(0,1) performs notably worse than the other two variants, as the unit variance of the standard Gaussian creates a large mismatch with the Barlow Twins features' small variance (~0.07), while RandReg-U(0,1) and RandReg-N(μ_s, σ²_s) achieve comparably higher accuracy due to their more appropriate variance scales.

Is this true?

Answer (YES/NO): NO